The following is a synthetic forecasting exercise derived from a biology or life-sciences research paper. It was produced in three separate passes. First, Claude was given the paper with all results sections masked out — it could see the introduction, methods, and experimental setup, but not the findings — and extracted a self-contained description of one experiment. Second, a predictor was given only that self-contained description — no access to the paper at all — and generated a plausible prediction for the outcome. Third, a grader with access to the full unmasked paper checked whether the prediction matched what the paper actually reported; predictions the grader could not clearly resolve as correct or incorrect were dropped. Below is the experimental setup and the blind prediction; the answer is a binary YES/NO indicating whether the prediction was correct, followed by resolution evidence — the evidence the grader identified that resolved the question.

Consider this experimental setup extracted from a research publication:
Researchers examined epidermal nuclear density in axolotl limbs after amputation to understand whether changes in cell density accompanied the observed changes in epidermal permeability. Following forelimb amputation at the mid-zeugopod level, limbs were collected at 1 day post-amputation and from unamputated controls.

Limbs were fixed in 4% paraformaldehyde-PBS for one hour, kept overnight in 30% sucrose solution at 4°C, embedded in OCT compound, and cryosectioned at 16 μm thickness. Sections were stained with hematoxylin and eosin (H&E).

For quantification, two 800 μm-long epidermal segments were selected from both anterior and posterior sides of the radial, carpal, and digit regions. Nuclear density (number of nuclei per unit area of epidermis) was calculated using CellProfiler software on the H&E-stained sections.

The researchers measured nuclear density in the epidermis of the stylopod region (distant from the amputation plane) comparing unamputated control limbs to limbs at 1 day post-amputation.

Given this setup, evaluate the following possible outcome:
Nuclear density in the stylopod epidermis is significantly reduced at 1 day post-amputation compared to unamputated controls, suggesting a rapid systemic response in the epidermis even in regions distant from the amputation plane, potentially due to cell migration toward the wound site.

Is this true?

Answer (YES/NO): NO